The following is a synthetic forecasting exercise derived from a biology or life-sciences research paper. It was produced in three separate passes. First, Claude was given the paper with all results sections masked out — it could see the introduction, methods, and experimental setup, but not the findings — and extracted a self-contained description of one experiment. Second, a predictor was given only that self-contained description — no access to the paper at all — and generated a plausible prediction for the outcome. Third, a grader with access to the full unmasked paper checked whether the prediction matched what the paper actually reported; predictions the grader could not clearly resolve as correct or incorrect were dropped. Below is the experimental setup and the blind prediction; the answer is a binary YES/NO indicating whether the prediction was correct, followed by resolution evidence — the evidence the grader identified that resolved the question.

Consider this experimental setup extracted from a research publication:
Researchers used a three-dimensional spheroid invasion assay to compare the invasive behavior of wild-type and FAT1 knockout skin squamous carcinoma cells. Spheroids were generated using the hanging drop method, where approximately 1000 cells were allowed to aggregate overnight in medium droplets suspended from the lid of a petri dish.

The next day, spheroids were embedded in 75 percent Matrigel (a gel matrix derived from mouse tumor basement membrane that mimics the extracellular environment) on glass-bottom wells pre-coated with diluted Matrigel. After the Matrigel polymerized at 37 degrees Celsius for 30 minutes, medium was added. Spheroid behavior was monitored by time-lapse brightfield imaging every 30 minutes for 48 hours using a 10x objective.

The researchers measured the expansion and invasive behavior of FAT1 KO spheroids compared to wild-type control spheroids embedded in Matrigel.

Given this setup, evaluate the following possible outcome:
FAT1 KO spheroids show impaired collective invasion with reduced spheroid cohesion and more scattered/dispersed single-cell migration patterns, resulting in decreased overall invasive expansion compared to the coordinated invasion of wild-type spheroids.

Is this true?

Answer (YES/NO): NO